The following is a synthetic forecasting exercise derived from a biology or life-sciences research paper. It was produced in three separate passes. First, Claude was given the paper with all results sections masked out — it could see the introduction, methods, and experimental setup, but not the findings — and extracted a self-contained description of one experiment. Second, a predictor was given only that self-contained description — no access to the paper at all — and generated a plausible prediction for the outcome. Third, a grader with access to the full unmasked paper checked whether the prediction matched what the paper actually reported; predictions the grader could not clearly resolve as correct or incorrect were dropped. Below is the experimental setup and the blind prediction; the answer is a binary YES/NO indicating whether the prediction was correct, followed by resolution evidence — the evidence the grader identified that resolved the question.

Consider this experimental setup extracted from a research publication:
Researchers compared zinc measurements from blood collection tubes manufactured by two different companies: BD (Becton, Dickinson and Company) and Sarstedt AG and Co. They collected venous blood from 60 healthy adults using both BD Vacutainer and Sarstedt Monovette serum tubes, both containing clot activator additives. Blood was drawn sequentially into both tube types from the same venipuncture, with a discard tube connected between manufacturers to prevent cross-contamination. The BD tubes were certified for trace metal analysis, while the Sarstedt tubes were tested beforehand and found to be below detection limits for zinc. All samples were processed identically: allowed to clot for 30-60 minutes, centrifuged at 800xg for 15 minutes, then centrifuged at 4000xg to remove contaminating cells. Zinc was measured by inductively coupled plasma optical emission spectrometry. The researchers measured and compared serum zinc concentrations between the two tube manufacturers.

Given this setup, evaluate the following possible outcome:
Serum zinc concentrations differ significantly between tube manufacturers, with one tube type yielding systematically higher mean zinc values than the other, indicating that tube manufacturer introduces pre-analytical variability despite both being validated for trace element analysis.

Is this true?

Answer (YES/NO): NO